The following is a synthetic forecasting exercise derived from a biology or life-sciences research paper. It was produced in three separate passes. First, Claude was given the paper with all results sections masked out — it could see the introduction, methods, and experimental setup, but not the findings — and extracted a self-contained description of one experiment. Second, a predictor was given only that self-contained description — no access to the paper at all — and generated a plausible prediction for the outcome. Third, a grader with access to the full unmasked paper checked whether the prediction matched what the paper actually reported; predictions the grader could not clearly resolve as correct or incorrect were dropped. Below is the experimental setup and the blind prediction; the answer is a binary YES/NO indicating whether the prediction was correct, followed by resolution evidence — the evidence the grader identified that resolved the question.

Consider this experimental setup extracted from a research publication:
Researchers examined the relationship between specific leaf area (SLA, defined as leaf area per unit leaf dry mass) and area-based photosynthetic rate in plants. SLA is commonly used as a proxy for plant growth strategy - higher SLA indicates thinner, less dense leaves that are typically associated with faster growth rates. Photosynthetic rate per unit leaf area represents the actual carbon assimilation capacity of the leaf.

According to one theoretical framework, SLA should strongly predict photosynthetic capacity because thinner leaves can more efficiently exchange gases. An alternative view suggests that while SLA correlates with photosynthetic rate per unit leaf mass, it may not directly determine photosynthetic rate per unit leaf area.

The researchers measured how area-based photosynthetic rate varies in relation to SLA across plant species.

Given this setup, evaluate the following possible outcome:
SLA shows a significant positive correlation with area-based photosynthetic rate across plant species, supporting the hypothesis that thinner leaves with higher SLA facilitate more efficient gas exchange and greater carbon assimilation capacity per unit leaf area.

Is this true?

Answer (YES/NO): NO